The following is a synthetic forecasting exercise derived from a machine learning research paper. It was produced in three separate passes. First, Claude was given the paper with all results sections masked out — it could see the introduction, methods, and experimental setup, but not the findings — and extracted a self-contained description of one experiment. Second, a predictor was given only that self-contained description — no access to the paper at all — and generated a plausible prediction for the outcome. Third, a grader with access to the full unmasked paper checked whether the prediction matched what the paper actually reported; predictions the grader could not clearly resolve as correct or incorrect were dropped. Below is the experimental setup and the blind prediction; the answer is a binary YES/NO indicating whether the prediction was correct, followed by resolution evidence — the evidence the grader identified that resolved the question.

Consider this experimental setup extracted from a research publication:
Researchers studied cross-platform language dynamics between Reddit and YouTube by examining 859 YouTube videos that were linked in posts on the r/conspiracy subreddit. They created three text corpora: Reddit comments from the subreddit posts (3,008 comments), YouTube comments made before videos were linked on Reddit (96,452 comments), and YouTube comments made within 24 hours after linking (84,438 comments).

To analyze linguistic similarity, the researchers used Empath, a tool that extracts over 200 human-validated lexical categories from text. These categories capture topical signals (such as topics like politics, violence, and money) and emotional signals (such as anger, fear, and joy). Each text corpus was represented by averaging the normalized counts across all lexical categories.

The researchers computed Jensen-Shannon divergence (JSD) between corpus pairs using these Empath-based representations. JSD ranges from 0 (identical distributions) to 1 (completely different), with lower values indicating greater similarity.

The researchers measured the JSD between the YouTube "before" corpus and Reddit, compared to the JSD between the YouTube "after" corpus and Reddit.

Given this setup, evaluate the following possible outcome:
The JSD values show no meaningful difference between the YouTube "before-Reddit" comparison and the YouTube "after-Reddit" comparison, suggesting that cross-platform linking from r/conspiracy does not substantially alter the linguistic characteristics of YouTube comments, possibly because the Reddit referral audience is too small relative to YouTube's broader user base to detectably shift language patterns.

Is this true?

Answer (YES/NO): NO